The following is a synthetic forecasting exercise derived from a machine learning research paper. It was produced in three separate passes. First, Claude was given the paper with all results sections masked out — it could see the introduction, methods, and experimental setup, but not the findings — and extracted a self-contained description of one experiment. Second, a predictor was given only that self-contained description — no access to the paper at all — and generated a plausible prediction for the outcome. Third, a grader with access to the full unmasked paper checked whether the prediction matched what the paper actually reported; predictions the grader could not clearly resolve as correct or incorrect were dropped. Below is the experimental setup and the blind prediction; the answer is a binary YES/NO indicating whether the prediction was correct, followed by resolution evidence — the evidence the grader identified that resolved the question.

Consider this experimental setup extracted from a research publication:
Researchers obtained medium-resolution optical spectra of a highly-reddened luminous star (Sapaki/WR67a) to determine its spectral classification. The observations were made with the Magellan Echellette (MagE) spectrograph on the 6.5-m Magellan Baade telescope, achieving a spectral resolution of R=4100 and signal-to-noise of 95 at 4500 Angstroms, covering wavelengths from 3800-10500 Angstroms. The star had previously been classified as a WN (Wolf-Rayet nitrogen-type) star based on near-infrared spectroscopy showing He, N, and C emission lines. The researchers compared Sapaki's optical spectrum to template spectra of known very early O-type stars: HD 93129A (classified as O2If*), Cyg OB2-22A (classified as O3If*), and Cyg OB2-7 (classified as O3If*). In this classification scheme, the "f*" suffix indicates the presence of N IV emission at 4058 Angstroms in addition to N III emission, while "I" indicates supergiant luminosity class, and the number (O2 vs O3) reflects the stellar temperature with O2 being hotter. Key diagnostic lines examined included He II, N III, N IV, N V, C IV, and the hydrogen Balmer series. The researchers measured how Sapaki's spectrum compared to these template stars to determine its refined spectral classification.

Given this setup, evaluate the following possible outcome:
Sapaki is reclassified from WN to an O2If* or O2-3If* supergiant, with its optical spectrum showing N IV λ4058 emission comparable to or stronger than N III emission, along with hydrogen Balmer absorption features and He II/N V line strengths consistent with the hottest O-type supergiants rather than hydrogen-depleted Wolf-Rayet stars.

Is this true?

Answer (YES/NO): NO